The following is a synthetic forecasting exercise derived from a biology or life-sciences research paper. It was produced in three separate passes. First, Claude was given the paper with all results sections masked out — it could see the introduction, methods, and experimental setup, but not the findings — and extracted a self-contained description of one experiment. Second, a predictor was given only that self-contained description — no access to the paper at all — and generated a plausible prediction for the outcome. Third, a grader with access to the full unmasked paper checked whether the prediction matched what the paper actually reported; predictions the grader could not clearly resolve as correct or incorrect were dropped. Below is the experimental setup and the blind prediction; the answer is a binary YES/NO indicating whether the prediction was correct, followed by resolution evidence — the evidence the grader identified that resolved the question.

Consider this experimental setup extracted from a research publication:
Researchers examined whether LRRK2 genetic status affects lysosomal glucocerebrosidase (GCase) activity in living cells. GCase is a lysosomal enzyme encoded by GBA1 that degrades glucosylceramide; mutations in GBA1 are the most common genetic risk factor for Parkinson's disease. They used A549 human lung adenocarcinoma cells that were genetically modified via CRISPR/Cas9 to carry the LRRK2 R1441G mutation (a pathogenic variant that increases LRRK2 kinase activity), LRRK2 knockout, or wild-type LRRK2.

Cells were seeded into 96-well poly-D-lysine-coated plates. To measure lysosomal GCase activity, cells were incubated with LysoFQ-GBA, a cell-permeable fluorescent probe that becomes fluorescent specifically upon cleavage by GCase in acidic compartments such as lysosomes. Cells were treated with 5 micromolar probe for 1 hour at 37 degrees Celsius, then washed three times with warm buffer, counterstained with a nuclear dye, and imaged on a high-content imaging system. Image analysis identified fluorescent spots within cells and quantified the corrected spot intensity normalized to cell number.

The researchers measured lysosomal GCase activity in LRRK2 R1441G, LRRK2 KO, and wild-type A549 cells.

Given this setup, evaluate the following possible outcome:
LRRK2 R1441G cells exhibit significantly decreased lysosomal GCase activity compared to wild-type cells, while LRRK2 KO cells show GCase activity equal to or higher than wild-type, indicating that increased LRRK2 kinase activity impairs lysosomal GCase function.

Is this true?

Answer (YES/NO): YES